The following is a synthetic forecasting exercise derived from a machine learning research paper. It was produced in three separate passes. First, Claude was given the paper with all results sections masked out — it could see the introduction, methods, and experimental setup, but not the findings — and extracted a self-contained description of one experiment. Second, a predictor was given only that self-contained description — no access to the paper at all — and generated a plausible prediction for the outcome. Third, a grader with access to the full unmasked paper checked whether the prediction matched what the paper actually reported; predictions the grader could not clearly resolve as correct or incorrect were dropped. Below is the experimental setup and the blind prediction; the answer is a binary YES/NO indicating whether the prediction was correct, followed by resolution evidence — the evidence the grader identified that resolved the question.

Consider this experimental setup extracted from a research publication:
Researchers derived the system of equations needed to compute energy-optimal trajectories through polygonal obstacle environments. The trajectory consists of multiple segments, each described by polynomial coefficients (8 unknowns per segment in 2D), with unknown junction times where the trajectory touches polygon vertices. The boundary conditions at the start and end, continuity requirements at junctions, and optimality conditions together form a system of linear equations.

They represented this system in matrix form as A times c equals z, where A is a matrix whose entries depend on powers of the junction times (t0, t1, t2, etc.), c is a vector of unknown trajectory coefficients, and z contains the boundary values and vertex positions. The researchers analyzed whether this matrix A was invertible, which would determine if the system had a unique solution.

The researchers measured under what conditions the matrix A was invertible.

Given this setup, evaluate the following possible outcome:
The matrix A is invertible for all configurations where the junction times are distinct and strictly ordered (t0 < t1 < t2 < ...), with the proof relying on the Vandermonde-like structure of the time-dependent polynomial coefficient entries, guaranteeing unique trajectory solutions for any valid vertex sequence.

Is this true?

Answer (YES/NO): YES